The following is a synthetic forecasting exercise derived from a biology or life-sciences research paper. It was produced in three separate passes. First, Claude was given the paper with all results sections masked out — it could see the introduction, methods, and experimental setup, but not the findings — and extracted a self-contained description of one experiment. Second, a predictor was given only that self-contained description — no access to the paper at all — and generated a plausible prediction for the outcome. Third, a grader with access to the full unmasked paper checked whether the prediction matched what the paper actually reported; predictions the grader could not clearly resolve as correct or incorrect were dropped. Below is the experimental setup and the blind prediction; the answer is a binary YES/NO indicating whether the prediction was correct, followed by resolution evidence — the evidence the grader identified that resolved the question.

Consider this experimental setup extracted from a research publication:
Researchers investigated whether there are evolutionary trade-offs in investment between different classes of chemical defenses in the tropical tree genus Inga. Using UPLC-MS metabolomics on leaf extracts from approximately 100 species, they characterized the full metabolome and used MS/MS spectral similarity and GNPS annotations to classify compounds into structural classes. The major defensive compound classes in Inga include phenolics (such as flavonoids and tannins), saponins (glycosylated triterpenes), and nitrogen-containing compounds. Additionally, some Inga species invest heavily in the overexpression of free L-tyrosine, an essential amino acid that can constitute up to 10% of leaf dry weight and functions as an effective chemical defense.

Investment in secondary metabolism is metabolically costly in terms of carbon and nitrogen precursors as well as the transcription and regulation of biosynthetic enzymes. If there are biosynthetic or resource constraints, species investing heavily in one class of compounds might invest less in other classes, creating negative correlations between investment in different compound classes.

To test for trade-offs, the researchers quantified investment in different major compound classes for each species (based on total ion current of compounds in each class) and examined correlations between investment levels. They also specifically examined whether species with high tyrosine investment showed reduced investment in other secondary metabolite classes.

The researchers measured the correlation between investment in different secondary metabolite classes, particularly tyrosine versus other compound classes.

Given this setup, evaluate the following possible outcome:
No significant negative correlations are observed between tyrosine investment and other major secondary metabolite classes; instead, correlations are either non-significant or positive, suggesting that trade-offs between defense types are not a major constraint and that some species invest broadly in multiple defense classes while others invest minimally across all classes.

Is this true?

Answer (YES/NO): YES